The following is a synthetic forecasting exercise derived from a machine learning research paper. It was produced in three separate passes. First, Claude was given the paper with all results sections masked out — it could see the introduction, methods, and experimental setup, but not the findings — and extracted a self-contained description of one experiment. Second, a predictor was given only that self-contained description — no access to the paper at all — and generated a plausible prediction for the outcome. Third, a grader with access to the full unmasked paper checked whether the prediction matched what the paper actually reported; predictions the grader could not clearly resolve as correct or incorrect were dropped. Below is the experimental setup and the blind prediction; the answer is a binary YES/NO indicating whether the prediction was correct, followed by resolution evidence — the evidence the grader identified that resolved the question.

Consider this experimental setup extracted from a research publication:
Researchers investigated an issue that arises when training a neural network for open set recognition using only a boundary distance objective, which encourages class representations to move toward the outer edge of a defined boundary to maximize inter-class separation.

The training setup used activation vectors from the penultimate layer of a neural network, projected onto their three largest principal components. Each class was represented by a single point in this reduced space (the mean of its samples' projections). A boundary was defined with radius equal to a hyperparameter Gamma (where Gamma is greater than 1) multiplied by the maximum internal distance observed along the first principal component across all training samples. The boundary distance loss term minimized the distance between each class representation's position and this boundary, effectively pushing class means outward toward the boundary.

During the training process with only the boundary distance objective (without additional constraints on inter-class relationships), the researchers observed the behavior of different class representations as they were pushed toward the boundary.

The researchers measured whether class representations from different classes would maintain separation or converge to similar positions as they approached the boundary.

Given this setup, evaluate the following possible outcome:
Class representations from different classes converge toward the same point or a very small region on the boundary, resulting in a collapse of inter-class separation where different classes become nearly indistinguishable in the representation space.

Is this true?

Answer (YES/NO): NO